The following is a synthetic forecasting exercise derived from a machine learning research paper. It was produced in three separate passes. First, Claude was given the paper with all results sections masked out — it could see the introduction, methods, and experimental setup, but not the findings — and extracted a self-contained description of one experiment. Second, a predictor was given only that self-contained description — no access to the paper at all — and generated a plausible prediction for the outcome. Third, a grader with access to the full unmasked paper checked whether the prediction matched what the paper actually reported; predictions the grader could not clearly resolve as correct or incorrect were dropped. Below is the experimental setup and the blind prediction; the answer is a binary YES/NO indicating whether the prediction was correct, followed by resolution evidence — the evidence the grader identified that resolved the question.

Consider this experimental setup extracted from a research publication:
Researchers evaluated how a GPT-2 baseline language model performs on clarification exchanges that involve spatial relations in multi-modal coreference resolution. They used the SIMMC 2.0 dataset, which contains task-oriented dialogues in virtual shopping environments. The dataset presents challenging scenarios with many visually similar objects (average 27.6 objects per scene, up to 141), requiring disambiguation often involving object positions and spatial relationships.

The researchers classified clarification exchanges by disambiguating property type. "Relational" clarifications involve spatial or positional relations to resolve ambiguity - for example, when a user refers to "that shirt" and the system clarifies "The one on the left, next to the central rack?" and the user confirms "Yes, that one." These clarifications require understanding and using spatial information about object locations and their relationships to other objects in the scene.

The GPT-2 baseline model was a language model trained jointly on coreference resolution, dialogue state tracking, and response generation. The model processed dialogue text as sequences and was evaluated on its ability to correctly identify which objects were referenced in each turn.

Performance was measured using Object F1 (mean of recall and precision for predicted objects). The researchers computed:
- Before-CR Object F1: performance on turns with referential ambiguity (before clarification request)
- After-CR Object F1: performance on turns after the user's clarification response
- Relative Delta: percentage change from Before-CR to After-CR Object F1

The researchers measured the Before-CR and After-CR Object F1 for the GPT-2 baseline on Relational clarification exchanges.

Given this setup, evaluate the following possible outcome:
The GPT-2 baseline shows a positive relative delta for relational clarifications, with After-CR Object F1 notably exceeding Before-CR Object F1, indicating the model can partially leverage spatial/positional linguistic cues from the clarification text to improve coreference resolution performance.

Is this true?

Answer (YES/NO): NO